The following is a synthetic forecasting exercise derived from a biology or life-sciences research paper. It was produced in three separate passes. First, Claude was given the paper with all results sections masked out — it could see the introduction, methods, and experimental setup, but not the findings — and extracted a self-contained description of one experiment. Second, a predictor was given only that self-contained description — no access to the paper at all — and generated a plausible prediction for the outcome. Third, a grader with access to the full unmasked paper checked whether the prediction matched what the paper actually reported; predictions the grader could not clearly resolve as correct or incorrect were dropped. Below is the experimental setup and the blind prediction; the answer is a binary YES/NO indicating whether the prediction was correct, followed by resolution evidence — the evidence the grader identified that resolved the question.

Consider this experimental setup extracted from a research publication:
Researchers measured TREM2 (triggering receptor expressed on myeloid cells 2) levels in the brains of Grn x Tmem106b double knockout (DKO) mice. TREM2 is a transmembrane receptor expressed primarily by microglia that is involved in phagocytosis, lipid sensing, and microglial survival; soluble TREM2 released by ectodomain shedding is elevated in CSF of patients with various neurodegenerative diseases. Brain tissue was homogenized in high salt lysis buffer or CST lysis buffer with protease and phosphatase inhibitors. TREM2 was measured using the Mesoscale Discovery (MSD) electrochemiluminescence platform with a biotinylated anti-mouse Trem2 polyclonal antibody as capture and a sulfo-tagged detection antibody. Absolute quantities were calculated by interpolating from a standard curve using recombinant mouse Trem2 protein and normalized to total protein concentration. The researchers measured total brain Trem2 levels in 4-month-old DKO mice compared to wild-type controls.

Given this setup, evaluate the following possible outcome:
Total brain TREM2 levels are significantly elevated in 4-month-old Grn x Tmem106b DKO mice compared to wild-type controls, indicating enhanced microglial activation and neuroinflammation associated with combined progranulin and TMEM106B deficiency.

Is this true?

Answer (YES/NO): YES